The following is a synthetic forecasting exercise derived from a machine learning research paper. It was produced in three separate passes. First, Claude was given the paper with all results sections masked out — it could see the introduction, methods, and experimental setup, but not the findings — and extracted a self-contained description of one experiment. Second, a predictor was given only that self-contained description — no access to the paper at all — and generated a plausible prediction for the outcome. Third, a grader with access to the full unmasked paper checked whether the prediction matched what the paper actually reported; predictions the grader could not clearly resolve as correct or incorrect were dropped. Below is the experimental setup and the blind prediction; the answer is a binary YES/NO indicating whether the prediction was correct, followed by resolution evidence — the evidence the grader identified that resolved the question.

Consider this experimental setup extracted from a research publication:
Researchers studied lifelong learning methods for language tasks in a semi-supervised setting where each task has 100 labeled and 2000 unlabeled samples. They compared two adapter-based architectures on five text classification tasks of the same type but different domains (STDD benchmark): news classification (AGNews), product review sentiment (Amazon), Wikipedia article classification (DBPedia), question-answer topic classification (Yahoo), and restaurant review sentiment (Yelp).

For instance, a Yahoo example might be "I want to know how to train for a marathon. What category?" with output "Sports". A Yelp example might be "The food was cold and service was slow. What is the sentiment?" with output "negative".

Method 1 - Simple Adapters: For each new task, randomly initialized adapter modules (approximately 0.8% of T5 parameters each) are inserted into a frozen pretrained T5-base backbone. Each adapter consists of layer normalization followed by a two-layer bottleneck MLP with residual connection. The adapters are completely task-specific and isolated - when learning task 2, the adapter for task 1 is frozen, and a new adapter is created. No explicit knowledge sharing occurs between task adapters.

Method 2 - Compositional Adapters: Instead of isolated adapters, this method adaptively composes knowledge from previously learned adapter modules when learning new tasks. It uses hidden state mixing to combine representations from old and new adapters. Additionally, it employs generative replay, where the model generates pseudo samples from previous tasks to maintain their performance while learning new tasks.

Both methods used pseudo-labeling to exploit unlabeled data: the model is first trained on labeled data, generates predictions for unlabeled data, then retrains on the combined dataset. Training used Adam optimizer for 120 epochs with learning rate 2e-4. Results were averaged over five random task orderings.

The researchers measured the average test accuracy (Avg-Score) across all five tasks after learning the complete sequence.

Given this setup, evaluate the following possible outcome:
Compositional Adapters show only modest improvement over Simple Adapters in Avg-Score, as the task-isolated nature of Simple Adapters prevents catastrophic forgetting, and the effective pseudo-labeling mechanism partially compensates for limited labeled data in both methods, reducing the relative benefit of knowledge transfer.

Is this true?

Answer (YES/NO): NO